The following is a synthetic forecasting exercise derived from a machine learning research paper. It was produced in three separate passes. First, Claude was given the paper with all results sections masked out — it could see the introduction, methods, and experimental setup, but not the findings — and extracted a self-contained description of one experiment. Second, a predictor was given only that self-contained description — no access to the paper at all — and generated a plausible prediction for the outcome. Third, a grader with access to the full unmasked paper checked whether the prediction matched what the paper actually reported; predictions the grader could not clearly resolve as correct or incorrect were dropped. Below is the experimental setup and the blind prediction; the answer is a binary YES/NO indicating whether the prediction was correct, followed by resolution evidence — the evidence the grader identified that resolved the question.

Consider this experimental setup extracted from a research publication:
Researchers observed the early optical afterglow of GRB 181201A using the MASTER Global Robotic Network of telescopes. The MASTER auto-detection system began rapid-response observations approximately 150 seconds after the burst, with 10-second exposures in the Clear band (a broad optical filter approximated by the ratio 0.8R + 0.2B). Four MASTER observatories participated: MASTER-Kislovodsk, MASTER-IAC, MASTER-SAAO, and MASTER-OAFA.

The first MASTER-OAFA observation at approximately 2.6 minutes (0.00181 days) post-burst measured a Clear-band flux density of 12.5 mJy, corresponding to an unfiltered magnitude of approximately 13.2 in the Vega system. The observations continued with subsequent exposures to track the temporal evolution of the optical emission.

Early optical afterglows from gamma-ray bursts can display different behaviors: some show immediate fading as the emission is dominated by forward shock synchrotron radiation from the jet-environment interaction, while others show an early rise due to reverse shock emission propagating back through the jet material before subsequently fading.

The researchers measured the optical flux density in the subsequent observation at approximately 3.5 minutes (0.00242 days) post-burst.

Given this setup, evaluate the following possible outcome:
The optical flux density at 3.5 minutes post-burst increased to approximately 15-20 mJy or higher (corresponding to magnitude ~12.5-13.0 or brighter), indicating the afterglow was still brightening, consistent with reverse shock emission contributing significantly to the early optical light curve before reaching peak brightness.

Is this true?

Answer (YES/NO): YES